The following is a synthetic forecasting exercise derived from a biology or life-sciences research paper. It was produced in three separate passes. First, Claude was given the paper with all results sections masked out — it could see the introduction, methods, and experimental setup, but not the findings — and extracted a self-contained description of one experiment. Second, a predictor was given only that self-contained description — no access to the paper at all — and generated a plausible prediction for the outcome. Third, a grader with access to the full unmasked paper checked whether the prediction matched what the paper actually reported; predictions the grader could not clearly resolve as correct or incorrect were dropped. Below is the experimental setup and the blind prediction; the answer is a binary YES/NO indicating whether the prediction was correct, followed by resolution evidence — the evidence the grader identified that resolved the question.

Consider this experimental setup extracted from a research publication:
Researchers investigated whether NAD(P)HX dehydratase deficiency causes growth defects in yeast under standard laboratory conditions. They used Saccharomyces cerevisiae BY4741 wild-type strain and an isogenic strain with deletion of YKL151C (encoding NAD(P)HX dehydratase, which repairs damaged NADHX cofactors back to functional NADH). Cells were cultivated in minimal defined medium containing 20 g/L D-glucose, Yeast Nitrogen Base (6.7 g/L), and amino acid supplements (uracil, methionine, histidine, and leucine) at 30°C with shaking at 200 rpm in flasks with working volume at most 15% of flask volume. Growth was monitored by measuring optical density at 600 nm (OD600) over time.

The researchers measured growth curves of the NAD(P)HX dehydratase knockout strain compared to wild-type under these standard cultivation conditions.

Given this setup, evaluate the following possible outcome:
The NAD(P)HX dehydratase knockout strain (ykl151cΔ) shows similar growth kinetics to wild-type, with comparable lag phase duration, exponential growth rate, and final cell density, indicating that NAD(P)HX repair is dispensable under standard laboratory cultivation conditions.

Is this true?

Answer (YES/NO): YES